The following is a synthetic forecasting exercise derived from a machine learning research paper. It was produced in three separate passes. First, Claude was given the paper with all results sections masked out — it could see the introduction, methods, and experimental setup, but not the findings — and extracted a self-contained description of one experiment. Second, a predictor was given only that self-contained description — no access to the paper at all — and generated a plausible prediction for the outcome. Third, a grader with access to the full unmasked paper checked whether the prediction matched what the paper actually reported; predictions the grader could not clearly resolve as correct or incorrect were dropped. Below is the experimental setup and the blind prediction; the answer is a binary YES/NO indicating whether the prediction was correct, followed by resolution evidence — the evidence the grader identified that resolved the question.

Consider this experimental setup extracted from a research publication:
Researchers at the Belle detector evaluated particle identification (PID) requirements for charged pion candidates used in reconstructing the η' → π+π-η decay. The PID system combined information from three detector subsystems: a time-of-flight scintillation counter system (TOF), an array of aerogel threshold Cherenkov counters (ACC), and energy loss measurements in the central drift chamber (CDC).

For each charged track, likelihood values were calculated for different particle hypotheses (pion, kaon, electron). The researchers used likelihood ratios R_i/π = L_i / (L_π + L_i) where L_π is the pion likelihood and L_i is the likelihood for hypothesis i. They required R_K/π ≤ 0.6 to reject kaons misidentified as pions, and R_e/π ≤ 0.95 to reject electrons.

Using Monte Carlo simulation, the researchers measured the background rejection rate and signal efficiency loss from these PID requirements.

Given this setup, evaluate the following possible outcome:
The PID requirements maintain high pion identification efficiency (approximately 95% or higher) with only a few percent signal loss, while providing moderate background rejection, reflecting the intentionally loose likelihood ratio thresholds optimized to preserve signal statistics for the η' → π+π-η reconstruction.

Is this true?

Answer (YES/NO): YES